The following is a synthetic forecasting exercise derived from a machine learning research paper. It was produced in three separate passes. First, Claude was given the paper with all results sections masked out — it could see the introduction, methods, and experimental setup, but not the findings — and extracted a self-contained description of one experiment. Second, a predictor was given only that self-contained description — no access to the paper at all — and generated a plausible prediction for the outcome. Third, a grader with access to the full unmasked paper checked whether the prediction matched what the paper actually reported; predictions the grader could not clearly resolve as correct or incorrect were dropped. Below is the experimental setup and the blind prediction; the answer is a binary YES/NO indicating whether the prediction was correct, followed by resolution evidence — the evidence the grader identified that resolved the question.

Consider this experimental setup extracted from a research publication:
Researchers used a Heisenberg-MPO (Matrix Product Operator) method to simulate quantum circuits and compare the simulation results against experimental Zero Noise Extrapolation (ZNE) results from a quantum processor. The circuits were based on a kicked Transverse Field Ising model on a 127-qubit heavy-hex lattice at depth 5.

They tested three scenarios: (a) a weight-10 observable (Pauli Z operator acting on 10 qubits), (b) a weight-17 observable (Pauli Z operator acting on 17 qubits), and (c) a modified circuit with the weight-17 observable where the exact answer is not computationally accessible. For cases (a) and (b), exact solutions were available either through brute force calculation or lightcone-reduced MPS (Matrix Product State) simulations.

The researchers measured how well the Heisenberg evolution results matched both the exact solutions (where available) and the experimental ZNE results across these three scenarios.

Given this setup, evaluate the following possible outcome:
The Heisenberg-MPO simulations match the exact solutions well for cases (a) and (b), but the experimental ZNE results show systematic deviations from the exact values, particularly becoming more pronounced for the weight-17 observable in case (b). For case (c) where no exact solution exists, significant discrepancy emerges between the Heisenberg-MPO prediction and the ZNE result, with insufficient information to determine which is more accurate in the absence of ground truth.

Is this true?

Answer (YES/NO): NO